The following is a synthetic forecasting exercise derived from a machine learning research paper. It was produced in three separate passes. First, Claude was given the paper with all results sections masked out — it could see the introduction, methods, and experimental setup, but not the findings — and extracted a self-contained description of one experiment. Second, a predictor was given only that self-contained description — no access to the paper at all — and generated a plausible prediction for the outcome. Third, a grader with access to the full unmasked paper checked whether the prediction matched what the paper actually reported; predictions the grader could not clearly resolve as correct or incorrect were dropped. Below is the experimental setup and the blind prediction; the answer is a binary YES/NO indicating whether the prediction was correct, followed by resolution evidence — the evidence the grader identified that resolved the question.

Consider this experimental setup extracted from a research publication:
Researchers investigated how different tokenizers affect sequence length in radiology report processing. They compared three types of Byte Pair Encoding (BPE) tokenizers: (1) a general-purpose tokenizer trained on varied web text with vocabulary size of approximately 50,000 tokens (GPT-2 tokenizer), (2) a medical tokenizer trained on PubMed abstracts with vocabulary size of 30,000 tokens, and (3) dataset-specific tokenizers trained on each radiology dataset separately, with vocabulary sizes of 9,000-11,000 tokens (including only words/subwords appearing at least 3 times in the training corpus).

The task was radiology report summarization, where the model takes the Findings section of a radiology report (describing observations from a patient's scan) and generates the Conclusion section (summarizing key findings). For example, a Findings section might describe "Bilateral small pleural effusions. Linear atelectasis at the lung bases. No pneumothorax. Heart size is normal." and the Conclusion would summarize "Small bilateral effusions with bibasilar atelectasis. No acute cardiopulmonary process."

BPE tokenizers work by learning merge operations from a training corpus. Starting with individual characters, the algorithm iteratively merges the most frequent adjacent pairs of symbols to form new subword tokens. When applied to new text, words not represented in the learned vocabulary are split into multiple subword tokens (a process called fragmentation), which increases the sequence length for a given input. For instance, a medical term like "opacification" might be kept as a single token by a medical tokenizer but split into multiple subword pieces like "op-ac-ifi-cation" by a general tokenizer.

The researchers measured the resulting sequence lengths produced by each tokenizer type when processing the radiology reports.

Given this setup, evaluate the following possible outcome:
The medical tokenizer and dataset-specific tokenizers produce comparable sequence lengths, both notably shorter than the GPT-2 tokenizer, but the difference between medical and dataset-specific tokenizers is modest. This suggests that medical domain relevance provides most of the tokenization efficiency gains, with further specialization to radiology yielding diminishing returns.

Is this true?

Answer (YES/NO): NO